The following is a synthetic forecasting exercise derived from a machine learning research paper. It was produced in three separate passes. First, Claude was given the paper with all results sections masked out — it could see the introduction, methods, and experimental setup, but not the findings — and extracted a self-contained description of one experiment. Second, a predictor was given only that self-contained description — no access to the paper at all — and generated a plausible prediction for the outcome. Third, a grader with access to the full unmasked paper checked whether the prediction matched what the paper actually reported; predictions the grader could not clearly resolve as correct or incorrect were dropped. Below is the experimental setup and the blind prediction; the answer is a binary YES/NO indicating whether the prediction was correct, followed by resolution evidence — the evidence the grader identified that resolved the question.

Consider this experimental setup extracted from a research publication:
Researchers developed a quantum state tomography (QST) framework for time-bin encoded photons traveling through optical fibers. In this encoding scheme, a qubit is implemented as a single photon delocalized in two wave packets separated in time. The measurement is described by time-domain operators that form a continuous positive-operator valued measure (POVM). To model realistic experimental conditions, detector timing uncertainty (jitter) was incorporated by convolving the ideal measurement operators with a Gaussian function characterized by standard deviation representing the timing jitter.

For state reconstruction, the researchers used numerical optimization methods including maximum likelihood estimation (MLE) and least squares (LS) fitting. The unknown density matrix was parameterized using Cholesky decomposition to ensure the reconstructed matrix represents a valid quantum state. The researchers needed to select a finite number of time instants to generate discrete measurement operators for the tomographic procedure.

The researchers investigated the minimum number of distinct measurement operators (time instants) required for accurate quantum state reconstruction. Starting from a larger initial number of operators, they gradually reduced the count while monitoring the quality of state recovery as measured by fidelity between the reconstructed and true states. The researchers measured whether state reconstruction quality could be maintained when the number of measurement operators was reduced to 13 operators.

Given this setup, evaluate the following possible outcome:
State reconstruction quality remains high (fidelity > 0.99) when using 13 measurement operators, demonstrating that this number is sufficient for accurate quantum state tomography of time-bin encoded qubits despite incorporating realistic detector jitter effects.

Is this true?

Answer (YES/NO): NO